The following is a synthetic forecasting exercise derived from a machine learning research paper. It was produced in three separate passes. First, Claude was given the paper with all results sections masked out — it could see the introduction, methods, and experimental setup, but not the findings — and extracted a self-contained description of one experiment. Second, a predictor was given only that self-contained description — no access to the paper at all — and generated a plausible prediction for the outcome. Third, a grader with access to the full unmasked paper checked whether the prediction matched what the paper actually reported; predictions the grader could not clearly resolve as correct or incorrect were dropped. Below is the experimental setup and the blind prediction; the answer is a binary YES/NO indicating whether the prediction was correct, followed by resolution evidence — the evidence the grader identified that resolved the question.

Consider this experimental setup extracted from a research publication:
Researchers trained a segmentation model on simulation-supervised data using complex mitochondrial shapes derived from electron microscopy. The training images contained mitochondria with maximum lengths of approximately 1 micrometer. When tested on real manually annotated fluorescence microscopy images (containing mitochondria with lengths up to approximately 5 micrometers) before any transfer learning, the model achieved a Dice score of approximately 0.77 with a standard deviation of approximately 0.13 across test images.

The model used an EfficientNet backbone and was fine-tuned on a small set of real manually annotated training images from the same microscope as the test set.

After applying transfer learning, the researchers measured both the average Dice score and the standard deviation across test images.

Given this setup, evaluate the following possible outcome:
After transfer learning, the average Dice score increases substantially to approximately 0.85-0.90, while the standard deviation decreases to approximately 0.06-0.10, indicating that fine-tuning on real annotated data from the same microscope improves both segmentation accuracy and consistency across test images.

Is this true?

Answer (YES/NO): YES